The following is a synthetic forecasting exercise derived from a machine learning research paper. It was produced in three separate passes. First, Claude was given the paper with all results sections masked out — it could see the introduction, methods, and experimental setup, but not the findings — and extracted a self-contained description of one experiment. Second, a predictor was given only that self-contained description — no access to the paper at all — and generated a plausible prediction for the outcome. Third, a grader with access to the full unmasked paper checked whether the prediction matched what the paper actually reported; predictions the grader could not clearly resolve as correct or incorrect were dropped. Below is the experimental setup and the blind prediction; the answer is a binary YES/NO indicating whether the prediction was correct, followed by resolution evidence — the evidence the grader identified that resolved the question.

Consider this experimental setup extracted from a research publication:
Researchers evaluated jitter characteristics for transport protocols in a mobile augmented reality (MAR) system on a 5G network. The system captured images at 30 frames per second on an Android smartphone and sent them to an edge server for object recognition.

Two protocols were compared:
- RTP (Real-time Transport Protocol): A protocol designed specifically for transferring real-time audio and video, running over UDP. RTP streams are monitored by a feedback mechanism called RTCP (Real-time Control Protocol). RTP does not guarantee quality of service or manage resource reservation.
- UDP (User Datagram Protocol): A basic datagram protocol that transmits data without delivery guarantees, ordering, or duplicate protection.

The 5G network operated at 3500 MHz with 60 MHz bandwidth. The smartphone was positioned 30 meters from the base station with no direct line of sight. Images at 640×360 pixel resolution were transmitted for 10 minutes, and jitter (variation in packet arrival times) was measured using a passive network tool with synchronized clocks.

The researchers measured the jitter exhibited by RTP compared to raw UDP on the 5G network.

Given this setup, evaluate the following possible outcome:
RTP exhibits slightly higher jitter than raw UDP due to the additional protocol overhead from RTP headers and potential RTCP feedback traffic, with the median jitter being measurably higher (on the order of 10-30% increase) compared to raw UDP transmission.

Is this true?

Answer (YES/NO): NO